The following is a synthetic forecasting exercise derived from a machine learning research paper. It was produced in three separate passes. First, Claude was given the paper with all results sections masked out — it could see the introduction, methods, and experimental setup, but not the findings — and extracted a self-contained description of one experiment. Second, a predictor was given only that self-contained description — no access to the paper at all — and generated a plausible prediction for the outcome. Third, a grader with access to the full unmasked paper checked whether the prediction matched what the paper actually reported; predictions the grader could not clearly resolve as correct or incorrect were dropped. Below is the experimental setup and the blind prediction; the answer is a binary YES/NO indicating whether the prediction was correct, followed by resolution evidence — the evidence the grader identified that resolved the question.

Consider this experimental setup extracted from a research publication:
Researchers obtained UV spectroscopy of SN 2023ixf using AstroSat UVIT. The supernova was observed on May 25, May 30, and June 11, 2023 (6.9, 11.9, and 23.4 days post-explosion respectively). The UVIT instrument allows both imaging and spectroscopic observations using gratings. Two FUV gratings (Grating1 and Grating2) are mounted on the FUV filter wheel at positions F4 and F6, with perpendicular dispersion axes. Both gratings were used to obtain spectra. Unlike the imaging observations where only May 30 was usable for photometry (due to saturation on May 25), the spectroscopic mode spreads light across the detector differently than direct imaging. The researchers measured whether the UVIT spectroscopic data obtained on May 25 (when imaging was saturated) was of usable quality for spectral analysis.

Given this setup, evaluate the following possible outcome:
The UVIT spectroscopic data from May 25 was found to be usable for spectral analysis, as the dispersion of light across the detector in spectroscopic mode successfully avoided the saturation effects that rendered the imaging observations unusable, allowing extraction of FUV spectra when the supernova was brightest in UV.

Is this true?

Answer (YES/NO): YES